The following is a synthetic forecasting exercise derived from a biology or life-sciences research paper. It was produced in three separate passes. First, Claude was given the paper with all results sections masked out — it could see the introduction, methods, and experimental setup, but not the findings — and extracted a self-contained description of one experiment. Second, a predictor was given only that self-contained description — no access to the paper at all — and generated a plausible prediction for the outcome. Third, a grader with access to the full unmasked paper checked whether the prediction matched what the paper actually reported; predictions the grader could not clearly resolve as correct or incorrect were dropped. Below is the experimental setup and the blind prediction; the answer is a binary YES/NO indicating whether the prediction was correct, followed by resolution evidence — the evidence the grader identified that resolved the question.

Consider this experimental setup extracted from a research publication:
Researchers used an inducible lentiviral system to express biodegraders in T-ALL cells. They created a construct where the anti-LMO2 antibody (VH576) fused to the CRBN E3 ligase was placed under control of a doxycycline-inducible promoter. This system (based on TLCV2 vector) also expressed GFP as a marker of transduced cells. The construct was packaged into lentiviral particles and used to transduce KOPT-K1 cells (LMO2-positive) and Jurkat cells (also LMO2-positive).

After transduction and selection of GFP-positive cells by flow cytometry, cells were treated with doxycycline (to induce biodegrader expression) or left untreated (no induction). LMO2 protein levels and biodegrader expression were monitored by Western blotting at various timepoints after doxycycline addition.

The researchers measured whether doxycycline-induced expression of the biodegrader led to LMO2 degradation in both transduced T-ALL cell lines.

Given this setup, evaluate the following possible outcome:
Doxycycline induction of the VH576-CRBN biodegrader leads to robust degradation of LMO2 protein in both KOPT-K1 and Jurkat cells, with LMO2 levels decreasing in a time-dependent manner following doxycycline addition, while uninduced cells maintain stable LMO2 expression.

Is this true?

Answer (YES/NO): NO